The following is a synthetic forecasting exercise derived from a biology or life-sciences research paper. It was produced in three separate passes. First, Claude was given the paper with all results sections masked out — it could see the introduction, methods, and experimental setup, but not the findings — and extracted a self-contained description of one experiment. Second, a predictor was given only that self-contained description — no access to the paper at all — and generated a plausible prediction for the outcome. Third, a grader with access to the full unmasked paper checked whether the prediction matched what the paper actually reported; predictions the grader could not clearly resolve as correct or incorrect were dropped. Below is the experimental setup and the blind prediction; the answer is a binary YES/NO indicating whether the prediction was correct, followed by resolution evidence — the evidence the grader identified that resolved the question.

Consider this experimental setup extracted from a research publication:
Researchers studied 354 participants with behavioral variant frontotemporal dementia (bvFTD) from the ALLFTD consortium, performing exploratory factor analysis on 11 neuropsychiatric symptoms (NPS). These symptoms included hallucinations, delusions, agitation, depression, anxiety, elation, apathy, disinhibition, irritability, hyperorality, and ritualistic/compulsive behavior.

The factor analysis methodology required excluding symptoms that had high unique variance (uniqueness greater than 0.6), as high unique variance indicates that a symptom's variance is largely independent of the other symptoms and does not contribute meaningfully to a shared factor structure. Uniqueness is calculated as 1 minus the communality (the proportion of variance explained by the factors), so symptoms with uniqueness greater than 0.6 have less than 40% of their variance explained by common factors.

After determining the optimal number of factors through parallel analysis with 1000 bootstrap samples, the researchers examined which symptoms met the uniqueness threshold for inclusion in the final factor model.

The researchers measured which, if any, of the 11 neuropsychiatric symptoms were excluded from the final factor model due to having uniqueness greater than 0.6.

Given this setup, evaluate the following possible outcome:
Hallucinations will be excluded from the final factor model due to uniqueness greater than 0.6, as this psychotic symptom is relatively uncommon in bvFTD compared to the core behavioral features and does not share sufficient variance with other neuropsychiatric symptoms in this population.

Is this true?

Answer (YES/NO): NO